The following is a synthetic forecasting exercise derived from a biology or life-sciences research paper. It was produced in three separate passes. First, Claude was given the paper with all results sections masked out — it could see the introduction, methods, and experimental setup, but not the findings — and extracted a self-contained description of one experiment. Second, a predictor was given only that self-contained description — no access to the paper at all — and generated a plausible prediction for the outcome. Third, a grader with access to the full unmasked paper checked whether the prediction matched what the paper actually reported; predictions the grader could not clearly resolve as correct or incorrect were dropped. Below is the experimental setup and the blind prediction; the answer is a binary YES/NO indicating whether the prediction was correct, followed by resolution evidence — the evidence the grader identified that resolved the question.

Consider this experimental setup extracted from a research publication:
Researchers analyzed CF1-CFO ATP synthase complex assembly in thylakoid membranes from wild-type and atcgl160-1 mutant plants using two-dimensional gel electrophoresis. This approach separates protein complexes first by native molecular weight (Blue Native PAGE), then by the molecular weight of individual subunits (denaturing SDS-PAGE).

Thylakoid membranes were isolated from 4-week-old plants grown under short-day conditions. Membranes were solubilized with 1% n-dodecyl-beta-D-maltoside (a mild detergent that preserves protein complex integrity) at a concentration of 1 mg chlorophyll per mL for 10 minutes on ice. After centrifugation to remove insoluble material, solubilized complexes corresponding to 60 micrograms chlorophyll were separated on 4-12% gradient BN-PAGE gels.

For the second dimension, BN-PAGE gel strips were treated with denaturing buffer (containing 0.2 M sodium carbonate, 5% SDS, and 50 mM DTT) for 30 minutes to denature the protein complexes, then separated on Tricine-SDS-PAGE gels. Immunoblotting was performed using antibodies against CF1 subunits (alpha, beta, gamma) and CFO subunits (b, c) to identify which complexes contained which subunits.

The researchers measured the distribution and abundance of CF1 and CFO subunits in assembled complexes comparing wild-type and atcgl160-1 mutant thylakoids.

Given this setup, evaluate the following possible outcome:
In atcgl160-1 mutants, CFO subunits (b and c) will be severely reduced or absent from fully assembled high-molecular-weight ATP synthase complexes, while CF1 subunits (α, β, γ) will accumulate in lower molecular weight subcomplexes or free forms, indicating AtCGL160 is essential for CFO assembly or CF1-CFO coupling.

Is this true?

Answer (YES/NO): YES